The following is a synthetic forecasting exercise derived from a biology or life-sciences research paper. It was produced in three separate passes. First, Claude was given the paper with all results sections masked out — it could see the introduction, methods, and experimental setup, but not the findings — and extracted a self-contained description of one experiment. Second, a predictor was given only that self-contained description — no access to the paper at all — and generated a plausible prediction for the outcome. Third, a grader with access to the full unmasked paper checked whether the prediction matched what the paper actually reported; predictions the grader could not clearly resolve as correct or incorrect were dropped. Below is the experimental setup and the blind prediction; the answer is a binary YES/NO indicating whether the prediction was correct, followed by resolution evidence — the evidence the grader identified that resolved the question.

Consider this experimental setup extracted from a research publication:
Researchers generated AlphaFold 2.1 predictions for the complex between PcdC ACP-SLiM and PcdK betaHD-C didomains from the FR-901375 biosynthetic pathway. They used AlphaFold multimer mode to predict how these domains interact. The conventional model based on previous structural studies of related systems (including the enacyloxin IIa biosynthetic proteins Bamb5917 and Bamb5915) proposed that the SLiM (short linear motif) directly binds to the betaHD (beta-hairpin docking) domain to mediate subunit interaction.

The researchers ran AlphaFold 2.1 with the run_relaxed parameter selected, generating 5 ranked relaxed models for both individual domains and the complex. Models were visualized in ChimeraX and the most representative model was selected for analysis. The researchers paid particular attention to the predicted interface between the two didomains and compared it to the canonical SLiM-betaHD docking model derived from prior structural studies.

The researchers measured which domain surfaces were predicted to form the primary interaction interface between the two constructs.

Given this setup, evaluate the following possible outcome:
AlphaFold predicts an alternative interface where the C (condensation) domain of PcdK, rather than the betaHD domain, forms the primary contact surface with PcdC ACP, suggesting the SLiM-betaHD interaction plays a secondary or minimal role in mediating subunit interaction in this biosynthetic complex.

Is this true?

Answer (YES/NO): NO